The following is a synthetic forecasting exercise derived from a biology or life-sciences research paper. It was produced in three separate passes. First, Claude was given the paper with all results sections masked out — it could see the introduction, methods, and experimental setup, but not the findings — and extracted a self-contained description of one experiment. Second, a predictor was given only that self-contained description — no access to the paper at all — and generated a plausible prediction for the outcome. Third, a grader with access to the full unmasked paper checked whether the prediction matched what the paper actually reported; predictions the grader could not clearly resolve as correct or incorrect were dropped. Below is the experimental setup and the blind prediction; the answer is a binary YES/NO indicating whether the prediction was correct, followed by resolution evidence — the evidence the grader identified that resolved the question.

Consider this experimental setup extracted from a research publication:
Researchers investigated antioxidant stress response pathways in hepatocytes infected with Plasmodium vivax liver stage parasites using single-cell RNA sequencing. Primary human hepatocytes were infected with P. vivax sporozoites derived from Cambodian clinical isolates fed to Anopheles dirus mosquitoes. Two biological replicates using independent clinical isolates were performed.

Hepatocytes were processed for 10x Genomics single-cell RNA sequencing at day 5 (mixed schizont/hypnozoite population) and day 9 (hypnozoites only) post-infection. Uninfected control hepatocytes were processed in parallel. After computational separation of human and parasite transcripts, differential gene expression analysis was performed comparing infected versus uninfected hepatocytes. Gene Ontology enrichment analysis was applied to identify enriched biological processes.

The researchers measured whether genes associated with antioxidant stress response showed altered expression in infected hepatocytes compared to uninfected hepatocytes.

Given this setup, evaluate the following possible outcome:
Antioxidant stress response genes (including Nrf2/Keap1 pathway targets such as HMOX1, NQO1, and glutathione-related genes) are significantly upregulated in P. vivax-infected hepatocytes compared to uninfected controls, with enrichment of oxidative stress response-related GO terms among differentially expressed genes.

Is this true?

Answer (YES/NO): YES